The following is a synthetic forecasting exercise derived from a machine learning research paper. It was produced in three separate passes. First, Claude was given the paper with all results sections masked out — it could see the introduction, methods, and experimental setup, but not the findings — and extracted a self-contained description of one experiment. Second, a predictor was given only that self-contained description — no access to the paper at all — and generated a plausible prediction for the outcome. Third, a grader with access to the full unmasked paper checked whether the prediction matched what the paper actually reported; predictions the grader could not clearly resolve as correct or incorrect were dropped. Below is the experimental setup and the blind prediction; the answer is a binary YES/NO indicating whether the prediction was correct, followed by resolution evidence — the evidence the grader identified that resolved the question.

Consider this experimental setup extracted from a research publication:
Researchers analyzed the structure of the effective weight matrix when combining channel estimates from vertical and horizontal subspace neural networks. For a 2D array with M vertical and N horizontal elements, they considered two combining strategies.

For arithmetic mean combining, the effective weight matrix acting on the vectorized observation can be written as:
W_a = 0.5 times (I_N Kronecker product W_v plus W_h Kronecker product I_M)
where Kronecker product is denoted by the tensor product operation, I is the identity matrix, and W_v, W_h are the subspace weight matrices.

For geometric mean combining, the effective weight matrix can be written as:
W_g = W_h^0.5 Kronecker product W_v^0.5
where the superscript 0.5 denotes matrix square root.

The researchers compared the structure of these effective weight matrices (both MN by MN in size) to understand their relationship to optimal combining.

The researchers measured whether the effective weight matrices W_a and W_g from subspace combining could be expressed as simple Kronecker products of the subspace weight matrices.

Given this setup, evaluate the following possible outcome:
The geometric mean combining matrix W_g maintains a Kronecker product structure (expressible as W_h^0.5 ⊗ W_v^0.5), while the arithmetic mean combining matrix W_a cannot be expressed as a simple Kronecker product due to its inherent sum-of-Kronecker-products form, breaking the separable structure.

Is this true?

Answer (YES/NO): YES